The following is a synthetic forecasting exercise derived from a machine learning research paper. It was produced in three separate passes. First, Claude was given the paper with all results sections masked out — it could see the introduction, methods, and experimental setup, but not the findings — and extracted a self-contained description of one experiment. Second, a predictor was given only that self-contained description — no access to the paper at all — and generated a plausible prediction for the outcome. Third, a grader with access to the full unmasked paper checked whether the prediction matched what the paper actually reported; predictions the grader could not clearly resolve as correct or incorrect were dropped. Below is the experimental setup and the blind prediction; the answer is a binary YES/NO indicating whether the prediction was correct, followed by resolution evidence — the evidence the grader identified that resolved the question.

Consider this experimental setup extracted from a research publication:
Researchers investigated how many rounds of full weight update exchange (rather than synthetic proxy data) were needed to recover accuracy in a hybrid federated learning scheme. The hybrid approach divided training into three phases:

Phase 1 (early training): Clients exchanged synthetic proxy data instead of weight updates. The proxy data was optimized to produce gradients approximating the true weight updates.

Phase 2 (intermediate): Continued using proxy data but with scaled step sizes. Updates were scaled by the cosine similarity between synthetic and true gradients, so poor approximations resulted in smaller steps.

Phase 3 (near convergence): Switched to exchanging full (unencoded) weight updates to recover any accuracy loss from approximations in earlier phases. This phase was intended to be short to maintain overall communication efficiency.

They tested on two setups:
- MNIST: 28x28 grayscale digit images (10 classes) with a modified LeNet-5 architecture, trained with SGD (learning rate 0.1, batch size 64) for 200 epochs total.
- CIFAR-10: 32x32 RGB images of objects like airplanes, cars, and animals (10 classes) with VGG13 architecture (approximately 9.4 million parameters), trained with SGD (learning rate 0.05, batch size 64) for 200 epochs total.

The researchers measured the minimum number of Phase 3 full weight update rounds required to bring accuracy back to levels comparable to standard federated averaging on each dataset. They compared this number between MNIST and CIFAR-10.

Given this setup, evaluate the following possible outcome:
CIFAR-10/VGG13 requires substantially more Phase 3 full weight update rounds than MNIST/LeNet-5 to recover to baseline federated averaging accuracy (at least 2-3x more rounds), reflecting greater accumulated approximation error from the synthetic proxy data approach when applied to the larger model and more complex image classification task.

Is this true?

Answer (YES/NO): YES